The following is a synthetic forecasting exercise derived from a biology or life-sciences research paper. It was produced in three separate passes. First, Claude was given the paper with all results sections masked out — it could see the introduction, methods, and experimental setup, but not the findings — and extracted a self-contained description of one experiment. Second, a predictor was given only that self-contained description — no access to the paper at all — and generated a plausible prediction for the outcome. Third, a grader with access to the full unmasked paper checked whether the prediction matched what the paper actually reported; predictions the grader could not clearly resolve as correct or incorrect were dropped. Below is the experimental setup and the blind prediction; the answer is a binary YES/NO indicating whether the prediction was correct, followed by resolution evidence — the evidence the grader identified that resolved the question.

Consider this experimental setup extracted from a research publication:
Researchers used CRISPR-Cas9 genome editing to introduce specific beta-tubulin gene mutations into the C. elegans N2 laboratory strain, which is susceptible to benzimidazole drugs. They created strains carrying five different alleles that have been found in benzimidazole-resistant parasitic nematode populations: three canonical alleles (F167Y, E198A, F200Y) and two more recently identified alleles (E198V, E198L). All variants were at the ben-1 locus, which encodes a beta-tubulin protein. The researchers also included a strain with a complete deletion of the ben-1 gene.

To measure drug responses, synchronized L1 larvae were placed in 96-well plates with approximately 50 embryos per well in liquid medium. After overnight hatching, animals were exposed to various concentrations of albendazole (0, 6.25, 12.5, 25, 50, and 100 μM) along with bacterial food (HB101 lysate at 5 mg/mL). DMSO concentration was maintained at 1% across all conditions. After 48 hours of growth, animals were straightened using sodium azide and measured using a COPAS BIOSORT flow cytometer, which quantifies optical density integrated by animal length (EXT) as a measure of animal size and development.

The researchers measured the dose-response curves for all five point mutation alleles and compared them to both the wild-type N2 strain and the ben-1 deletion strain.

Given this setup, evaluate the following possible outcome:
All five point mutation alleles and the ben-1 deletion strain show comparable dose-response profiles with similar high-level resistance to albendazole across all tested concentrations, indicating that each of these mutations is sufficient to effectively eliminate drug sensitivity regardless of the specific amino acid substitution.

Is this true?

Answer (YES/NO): YES